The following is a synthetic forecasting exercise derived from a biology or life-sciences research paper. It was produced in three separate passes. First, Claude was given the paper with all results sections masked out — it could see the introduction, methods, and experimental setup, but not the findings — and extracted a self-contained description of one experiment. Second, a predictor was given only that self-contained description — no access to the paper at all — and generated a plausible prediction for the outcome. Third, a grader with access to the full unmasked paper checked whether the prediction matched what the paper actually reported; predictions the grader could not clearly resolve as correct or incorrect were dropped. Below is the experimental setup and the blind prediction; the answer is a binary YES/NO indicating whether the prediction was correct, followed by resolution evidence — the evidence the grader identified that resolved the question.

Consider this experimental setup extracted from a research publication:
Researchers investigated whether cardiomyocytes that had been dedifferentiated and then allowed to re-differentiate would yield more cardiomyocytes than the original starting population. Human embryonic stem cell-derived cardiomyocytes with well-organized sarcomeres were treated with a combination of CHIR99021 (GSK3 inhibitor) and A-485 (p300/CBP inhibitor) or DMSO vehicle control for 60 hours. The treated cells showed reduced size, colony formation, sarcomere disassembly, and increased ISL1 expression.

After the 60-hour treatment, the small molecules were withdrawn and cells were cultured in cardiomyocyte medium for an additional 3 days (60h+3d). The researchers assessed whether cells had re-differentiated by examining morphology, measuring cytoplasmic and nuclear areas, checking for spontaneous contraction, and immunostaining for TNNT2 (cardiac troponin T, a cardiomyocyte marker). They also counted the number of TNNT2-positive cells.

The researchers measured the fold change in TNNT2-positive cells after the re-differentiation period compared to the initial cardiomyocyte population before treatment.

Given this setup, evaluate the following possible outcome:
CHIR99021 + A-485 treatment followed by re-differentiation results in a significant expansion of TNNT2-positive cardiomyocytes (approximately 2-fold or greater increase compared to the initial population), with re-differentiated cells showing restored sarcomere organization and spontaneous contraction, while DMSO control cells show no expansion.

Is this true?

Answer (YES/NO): NO